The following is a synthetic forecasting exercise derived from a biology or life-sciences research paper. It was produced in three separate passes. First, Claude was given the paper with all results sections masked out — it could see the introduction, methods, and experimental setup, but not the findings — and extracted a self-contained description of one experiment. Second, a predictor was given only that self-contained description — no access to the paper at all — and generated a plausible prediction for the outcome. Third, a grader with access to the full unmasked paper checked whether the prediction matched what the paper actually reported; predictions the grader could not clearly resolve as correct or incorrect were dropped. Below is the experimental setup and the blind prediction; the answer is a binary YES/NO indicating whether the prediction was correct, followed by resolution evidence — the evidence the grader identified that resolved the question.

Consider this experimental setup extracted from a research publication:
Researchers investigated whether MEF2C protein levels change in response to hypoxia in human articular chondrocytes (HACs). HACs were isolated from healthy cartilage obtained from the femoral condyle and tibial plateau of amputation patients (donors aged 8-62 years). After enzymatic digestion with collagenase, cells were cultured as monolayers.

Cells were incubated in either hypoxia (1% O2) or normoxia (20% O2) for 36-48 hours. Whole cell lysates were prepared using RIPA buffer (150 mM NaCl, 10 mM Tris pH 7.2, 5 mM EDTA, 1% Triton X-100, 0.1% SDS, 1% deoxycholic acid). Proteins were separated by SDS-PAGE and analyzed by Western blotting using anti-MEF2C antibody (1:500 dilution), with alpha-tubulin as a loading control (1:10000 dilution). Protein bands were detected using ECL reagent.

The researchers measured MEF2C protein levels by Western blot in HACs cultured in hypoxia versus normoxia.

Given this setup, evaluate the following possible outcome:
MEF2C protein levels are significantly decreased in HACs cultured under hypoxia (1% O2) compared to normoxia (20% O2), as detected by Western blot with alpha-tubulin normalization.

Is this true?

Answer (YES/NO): NO